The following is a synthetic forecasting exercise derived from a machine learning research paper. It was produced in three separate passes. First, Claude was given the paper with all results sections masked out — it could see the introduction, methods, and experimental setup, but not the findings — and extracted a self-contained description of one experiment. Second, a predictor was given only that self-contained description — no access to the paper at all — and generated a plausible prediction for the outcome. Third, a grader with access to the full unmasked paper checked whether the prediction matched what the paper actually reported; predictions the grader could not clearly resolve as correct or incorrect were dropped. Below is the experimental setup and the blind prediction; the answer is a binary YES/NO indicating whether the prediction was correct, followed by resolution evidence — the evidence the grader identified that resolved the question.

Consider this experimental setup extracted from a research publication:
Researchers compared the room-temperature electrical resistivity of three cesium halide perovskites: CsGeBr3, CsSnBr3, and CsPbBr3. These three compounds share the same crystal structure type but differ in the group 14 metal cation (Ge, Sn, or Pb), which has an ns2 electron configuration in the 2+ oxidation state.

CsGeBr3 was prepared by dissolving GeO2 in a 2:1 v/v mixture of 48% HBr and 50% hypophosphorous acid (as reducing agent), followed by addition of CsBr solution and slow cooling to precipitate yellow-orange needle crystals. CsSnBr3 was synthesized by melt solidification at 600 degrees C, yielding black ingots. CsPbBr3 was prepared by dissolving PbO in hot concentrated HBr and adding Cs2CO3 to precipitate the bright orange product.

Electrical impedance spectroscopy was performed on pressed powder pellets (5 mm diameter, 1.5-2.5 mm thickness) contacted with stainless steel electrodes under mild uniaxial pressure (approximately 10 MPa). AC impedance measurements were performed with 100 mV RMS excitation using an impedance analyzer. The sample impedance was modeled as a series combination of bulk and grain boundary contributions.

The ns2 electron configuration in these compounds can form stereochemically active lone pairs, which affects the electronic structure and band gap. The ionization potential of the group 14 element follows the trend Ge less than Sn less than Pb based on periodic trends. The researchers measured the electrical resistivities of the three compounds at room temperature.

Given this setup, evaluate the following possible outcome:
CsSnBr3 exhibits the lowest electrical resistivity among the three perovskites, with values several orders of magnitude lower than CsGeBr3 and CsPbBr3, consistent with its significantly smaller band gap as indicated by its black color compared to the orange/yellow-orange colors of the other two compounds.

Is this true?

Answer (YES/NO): YES